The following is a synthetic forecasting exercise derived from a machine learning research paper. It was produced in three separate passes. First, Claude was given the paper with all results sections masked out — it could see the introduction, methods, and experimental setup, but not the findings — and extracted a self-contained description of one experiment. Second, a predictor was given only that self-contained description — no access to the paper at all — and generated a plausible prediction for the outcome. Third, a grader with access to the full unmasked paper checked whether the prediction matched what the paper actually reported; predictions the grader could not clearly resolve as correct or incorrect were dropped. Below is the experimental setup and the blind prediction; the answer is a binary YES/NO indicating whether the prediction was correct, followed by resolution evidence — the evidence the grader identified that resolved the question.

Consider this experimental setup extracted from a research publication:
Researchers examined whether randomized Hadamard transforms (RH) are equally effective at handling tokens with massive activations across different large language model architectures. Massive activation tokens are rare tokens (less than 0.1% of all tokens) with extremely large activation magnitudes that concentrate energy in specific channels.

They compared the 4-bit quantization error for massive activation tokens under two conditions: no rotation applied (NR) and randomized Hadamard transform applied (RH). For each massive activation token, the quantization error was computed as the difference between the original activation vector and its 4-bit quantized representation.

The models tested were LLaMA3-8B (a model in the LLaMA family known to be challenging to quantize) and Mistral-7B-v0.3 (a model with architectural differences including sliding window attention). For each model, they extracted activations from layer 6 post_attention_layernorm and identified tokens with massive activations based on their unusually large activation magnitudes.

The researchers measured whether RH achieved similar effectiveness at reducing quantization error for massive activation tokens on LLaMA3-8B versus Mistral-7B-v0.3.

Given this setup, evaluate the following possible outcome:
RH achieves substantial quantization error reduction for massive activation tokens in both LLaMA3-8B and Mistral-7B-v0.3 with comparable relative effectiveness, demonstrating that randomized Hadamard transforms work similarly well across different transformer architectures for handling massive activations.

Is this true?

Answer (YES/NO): NO